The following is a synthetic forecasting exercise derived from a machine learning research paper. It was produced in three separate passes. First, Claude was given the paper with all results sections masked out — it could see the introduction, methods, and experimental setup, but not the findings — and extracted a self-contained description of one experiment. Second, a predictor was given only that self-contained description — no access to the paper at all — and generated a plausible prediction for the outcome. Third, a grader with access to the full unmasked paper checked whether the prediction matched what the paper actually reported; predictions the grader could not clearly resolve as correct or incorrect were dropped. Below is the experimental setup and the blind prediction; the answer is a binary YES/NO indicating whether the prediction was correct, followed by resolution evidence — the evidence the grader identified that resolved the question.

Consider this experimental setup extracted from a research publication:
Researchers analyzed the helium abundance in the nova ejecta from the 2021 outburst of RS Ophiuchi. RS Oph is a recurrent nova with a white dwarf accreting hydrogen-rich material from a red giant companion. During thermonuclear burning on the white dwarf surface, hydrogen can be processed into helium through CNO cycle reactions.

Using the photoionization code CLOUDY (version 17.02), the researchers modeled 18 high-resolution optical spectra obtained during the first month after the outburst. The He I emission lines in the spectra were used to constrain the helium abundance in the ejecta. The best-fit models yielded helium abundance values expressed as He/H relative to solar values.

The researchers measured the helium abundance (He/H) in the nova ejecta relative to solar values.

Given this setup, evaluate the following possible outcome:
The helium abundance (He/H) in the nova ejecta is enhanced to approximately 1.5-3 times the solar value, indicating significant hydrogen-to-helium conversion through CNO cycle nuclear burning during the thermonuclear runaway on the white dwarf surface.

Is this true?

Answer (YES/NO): NO